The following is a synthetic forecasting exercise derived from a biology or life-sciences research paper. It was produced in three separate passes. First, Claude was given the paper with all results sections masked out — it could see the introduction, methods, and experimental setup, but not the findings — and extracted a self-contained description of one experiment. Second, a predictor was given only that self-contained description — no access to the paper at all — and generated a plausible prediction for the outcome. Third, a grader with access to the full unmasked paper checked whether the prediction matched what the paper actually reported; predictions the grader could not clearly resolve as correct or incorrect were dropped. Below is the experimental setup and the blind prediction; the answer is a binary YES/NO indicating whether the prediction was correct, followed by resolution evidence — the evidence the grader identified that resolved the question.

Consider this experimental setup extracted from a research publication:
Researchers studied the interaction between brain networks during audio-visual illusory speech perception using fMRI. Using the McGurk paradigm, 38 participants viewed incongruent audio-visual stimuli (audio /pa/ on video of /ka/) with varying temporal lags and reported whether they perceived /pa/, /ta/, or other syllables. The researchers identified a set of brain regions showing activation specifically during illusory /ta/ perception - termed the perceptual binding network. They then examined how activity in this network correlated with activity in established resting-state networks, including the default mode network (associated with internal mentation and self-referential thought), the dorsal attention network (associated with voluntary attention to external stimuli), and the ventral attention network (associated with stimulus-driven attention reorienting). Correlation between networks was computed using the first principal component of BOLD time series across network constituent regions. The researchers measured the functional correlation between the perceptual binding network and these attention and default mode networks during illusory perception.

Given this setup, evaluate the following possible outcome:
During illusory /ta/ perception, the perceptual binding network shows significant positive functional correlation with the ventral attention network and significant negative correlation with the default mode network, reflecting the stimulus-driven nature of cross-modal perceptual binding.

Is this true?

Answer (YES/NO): NO